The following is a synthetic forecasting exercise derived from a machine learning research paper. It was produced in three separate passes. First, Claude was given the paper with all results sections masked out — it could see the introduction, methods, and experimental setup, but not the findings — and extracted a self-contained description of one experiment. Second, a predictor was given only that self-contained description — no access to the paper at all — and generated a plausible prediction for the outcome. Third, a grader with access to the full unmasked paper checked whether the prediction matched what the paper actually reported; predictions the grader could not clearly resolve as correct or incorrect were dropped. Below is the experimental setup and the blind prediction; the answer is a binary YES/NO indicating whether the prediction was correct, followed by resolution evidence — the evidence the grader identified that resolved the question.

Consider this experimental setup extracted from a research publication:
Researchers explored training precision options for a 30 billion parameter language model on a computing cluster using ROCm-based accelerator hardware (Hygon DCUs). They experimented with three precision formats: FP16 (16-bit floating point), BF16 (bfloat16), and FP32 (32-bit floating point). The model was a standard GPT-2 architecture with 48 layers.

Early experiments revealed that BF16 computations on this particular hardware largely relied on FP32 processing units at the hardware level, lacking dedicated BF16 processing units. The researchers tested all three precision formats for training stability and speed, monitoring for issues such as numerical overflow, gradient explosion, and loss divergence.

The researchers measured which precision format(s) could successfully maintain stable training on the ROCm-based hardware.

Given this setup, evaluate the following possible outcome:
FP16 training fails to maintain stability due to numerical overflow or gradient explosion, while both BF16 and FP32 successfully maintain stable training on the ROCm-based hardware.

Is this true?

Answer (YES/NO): NO